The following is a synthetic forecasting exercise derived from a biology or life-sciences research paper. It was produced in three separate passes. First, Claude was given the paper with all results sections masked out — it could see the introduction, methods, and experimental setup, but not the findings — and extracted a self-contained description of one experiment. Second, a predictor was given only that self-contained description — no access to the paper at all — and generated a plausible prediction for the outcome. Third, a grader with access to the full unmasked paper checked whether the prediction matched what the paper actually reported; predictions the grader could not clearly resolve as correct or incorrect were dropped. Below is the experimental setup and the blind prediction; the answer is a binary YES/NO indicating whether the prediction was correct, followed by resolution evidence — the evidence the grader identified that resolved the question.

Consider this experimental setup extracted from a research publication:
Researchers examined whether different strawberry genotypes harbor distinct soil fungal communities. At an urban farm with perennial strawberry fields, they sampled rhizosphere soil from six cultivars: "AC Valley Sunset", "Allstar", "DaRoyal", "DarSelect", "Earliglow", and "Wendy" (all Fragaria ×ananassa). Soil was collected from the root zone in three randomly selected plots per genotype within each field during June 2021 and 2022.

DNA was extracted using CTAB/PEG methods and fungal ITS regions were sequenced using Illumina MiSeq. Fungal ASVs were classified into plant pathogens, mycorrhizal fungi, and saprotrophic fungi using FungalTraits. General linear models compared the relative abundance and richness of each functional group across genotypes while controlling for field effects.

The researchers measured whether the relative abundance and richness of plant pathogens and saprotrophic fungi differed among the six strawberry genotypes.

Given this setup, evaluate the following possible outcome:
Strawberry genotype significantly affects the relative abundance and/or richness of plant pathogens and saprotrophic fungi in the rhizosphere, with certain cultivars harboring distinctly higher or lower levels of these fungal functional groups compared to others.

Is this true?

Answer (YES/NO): NO